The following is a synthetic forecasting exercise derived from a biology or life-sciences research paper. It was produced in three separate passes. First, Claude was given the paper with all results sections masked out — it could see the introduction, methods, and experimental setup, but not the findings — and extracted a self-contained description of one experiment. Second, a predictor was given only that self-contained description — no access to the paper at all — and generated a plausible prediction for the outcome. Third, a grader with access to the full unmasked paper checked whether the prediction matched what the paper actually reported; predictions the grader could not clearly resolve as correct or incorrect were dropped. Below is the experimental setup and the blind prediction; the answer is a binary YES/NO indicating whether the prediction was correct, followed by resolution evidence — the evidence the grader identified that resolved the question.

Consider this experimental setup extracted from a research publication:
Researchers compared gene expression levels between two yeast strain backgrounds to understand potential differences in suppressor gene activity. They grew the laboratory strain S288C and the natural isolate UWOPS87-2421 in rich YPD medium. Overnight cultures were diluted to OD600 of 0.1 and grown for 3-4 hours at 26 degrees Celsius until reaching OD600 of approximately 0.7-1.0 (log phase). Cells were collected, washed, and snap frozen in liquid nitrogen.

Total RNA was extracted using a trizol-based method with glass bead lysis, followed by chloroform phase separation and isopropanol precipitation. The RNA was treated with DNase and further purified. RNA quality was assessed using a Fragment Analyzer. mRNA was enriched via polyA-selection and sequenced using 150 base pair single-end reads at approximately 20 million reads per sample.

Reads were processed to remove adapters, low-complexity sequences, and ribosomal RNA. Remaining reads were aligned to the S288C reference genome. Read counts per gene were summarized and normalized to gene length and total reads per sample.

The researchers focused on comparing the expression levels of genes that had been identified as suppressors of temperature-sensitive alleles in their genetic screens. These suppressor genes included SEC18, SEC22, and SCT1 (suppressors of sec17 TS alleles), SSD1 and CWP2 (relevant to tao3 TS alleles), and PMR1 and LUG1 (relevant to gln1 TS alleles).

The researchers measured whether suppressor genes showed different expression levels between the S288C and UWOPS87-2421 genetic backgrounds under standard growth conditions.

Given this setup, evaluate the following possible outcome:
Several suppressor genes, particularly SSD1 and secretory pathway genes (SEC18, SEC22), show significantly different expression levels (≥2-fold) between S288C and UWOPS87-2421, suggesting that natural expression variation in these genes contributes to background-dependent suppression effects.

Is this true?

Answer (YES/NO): NO